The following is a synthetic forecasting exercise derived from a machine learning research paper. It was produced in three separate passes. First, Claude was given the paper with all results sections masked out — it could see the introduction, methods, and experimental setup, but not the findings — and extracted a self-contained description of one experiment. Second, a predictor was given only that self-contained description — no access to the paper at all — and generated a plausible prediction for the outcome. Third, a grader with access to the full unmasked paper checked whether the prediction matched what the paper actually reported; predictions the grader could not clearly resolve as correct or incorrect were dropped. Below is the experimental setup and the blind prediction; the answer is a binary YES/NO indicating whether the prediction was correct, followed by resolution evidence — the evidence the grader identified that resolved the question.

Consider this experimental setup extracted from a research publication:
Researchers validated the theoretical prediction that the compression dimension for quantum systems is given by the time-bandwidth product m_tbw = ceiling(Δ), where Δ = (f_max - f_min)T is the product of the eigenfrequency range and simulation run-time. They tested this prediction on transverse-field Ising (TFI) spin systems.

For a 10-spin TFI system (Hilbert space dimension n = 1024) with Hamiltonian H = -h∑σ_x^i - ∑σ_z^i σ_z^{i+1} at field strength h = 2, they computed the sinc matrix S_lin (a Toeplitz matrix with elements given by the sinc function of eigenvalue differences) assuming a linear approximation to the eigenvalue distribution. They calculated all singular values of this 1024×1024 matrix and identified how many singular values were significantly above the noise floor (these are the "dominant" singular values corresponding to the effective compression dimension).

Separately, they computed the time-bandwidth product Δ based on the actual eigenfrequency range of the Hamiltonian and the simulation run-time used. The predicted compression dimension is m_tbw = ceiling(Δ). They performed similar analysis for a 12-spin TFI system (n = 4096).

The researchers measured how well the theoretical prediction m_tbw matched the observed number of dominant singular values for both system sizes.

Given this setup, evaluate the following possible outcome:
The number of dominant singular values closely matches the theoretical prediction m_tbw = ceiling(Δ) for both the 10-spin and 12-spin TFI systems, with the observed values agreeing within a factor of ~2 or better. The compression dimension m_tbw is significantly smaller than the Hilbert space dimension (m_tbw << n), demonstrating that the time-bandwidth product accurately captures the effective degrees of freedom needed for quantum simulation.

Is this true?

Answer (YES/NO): YES